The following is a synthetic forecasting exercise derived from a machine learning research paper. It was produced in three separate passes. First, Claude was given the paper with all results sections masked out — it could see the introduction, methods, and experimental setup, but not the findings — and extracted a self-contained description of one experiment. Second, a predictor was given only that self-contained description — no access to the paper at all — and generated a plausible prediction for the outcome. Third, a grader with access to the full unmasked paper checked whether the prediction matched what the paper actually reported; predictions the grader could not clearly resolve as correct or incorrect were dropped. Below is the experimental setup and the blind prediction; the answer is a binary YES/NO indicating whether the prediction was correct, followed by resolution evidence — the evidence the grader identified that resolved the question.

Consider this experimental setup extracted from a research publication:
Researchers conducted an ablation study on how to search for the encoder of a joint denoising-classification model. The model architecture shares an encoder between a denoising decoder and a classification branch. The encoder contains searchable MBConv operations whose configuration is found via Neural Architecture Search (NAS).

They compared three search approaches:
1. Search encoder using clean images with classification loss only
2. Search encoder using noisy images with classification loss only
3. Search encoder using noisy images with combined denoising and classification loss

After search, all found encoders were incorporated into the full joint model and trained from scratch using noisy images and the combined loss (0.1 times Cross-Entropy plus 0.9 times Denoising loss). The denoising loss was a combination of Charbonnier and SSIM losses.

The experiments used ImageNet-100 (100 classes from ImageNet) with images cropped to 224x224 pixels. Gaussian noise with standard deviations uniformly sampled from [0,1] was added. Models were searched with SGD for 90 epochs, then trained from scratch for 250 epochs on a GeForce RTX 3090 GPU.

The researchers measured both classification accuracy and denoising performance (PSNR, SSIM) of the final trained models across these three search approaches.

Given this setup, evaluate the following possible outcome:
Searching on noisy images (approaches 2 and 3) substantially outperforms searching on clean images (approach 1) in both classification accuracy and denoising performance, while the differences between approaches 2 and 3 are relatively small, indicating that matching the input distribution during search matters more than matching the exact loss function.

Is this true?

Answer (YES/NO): NO